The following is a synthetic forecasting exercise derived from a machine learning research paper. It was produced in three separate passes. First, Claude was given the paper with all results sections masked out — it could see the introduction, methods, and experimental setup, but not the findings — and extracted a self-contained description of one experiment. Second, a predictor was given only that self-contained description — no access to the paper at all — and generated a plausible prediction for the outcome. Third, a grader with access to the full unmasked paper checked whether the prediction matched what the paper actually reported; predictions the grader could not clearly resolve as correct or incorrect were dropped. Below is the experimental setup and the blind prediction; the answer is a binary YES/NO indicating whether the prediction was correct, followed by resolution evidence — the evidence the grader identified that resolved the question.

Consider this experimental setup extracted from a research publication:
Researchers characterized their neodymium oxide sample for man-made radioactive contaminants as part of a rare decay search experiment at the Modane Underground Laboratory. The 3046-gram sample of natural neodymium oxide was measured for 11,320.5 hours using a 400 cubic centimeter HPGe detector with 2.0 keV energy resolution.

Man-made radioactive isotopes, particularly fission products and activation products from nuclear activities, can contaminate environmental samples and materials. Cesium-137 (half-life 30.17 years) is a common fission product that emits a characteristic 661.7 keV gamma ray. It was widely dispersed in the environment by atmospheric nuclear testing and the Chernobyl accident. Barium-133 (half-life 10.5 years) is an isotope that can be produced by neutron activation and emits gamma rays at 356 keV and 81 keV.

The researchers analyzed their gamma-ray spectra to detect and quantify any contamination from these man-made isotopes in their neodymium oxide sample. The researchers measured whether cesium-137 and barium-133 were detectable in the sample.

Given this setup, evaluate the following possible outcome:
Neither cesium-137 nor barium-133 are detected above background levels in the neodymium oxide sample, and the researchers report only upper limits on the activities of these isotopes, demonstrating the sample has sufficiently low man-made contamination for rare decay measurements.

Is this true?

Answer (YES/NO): NO